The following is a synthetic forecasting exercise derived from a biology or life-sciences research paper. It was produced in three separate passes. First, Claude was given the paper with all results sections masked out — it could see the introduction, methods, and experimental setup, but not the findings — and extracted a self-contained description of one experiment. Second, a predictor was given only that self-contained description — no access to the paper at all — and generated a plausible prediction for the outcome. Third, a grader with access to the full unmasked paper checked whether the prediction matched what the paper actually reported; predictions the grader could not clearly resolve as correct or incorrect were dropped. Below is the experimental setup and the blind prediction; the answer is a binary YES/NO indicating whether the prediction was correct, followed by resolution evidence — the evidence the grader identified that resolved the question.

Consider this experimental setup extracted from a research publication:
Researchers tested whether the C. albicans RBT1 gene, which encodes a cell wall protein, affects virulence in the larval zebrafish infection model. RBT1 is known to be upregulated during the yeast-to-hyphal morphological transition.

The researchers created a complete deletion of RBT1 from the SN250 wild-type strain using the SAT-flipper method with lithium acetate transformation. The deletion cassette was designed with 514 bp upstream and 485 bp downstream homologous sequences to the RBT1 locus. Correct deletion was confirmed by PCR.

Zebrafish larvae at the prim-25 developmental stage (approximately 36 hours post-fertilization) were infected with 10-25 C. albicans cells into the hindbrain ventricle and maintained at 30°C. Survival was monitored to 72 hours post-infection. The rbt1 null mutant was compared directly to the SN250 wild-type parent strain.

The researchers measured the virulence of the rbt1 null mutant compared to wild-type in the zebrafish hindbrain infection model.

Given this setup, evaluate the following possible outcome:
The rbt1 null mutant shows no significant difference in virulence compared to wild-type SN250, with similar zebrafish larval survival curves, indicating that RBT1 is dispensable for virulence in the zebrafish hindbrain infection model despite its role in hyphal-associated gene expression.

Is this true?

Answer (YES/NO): YES